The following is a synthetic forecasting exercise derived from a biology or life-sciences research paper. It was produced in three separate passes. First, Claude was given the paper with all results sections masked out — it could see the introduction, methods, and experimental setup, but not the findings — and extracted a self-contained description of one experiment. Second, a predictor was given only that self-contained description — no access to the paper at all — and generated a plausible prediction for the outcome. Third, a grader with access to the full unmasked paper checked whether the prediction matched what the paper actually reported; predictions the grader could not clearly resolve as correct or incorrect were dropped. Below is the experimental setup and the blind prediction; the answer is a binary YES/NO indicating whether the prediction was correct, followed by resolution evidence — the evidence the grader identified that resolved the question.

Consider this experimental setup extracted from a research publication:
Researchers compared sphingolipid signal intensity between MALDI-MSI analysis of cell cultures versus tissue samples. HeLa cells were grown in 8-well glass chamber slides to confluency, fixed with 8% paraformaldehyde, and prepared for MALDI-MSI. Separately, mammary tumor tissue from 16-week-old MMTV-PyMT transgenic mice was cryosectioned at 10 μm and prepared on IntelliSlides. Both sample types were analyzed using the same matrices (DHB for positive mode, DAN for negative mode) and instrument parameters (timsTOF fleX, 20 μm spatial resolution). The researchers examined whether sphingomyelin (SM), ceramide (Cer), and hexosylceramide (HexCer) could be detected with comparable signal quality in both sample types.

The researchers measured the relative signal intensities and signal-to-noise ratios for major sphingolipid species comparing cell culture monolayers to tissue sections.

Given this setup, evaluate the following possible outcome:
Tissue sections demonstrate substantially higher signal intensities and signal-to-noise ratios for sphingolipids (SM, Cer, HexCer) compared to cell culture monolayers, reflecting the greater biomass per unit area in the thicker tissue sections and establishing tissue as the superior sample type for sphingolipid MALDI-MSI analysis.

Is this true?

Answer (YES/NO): NO